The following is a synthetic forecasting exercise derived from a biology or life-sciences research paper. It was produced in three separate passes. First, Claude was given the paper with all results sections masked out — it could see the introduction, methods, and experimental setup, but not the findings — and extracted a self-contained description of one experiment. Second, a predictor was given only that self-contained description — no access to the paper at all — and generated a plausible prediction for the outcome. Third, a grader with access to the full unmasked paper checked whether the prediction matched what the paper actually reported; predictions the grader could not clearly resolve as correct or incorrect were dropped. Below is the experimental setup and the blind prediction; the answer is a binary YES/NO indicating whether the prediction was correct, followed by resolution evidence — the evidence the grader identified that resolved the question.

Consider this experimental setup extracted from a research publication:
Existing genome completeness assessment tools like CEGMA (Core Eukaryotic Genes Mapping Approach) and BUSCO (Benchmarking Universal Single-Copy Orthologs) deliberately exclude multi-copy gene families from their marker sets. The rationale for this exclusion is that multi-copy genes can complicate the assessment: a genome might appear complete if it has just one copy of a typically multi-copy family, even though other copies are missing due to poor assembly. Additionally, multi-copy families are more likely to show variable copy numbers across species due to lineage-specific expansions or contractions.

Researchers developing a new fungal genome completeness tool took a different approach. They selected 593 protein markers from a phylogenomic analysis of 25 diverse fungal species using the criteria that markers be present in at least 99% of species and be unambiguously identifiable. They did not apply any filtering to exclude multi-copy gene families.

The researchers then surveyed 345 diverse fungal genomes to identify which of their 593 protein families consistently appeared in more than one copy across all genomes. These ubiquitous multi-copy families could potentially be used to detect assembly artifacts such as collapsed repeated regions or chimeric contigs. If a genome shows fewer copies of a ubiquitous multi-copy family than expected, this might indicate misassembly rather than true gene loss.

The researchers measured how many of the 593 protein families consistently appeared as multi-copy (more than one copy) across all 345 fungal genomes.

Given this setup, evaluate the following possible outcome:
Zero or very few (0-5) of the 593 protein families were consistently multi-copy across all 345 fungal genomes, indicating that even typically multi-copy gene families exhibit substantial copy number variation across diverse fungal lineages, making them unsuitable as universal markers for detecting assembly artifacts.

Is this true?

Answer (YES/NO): NO